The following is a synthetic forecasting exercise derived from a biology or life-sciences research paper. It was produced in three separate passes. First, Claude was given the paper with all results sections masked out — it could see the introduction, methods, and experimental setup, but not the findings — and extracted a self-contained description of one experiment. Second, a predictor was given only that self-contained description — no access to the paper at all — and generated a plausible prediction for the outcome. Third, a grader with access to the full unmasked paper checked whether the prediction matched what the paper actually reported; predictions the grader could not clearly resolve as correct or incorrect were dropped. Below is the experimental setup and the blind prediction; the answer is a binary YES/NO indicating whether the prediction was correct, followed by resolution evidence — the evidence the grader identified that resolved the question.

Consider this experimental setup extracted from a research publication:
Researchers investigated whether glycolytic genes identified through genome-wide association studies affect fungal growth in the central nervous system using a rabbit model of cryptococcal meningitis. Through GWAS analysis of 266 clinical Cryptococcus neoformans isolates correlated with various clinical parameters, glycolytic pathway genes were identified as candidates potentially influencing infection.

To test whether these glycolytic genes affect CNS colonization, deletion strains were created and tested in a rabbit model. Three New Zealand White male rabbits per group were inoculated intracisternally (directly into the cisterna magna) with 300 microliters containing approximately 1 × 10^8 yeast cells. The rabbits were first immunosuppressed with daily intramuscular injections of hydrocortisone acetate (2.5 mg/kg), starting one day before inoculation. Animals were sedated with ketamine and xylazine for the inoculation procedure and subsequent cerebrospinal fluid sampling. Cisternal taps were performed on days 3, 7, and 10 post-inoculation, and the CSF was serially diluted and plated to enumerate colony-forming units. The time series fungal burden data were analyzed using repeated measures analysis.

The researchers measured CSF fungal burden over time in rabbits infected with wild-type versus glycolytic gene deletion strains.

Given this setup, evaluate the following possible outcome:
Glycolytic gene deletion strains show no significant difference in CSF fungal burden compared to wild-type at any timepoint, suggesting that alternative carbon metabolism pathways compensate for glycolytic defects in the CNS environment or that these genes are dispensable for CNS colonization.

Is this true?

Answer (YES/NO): NO